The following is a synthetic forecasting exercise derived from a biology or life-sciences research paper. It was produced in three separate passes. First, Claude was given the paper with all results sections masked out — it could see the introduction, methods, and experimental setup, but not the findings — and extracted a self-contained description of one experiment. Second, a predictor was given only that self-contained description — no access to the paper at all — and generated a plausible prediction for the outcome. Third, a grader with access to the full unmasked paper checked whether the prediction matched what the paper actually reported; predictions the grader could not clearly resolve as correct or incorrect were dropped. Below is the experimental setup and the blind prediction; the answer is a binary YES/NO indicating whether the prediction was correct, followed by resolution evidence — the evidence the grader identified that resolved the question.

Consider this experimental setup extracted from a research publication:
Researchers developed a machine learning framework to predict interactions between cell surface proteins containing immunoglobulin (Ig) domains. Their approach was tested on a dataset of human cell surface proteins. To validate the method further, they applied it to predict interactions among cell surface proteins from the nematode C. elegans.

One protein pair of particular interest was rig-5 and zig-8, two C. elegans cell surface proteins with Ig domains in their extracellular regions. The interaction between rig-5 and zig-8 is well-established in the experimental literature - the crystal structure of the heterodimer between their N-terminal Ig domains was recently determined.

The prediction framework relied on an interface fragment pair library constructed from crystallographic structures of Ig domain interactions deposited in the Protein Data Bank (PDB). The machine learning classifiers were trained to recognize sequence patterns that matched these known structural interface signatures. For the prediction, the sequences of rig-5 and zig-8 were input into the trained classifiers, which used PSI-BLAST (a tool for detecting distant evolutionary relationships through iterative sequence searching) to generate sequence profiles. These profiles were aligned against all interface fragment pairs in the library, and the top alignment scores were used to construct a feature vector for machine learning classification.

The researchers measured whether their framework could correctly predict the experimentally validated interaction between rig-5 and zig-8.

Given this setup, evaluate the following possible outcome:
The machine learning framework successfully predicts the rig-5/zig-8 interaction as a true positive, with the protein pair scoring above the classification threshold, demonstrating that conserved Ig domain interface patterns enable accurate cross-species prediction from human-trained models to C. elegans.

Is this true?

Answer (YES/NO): NO